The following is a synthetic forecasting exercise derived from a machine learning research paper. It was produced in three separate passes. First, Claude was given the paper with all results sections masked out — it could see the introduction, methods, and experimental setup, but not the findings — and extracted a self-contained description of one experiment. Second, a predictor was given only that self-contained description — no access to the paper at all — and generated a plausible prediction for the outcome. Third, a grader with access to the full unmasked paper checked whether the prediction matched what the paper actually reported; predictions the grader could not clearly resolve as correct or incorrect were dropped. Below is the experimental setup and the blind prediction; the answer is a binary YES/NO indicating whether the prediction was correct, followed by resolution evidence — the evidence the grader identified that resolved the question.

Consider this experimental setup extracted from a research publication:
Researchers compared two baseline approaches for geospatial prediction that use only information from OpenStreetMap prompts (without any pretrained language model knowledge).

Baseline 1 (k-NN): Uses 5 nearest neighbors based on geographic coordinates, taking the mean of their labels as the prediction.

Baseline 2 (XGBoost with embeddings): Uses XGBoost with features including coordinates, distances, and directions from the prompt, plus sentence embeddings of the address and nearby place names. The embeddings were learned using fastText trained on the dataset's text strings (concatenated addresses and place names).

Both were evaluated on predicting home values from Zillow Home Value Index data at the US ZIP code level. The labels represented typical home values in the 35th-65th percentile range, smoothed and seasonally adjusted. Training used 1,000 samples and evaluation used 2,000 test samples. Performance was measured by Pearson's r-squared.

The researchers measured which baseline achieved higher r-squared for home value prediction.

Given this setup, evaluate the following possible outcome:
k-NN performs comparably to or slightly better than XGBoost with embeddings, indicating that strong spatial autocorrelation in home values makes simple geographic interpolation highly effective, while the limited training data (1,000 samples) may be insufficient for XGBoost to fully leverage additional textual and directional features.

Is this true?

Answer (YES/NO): NO